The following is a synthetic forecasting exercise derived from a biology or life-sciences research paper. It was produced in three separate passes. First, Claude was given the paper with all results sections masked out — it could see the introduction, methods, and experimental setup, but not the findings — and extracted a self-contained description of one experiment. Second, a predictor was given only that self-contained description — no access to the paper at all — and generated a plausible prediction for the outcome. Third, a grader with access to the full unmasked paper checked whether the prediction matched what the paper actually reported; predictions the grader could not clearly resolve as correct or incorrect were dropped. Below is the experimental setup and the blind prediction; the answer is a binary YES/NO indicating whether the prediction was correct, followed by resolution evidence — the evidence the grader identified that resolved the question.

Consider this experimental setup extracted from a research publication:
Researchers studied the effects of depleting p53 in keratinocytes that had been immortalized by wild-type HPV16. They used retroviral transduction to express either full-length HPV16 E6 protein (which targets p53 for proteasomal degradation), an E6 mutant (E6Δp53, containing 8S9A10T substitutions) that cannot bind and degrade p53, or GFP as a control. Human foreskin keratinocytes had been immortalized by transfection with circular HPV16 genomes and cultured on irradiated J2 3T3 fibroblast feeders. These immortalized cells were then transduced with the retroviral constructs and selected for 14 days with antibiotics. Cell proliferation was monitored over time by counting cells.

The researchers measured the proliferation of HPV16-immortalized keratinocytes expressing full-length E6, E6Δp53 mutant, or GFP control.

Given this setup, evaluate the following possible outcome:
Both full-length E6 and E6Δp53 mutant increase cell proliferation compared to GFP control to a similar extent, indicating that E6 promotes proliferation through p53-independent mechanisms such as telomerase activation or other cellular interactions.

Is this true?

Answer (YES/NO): NO